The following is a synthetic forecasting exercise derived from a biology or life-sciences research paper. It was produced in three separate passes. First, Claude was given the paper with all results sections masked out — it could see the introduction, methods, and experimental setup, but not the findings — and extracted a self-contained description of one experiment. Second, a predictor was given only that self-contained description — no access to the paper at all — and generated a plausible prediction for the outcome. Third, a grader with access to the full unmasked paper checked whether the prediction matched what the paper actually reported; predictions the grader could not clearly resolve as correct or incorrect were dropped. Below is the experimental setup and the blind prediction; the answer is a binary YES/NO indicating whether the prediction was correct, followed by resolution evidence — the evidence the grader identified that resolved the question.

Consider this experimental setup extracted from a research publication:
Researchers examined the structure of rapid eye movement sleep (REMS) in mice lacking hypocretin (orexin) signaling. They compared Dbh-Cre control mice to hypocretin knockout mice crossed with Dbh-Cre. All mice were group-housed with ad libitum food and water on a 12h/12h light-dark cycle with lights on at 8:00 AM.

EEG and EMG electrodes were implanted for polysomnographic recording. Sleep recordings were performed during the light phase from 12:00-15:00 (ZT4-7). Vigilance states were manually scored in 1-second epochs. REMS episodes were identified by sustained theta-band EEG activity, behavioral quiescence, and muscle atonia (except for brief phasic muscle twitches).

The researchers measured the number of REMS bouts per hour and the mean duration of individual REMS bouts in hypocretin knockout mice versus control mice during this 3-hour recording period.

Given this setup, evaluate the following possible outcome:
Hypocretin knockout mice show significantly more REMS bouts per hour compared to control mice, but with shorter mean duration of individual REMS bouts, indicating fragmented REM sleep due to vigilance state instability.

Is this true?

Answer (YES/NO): YES